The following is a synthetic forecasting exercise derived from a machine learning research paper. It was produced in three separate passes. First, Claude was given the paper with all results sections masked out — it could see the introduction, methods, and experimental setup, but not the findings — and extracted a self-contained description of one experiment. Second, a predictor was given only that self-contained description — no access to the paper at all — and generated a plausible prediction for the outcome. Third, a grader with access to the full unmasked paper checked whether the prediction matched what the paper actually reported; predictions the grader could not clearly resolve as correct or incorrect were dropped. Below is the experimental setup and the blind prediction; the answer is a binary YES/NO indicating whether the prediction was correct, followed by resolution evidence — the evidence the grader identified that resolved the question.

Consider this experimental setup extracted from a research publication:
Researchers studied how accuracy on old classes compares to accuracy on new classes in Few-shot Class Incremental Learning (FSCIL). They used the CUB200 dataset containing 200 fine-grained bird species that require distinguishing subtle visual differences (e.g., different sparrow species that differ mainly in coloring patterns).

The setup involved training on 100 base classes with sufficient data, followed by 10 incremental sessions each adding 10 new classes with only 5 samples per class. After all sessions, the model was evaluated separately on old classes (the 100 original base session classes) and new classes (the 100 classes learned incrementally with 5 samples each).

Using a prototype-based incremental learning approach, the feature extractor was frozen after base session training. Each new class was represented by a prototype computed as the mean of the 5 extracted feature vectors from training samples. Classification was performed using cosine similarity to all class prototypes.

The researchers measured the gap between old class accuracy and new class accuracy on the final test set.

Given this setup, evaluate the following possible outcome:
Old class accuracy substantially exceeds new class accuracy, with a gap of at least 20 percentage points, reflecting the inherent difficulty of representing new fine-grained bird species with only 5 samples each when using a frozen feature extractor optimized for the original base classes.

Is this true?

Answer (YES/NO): YES